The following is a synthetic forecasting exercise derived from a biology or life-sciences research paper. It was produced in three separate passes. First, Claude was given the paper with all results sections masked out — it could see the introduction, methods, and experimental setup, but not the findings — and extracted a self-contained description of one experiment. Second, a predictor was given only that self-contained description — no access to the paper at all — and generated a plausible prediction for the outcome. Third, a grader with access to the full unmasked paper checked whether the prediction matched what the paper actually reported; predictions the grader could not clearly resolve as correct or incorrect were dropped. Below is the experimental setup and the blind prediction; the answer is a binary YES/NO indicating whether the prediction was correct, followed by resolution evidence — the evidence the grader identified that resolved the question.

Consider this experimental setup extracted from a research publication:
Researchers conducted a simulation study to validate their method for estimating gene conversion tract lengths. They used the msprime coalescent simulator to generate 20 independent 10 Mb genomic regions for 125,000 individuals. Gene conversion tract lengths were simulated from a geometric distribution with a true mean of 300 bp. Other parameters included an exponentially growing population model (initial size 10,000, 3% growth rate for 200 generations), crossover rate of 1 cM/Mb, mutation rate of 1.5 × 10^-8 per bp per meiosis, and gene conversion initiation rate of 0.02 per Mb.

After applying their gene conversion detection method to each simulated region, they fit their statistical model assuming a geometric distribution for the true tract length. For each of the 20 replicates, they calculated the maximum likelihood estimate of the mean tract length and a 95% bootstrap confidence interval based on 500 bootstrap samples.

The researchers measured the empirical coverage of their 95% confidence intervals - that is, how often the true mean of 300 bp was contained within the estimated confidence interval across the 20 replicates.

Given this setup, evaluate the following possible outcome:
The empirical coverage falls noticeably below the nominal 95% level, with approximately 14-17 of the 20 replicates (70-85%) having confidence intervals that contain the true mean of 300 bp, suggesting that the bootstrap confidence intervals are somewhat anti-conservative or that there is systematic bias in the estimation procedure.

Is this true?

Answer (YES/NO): YES